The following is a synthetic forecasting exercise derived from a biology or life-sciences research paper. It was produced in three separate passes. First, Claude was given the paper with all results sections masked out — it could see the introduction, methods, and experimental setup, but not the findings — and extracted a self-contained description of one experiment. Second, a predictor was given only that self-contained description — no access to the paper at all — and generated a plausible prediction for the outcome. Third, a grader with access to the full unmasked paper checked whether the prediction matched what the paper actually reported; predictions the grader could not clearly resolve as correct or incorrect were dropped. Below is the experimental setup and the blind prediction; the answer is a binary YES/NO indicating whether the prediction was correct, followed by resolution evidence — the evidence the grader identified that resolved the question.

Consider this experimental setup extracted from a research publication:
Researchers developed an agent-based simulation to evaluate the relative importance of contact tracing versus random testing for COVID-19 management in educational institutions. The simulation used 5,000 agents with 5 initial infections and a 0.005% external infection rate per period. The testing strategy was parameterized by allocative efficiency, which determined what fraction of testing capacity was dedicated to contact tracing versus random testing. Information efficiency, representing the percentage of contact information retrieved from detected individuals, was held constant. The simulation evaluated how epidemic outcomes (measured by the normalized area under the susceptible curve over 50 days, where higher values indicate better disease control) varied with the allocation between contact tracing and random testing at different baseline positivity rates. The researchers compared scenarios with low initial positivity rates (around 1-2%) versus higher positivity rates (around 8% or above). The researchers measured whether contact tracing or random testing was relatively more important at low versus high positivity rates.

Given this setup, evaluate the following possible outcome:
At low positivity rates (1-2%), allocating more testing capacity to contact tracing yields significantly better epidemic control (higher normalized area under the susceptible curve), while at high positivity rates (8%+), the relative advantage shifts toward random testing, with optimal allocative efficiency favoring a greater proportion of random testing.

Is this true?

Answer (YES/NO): NO